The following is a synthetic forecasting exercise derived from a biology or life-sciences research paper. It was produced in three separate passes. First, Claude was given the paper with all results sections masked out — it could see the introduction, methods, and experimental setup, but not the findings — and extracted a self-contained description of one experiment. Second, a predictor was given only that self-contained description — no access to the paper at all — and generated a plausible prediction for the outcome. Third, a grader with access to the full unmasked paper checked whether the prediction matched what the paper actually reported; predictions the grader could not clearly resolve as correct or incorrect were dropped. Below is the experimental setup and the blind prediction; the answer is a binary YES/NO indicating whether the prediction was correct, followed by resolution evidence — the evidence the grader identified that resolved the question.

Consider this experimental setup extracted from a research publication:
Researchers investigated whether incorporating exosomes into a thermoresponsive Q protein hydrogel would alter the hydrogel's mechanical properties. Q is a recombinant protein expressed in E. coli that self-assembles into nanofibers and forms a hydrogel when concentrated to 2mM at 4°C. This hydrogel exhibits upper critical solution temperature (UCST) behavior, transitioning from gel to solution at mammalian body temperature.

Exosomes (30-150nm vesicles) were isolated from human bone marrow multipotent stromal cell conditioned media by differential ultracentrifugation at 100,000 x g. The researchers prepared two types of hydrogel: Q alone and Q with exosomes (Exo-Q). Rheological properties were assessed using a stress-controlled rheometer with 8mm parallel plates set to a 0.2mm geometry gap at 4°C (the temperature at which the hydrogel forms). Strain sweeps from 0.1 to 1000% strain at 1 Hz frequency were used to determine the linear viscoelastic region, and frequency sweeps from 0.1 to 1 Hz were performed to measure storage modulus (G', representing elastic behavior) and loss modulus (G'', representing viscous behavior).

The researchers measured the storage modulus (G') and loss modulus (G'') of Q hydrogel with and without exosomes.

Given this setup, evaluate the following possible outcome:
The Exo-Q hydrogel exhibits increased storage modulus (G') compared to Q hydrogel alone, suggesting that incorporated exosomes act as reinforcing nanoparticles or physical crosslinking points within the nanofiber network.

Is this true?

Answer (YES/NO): YES